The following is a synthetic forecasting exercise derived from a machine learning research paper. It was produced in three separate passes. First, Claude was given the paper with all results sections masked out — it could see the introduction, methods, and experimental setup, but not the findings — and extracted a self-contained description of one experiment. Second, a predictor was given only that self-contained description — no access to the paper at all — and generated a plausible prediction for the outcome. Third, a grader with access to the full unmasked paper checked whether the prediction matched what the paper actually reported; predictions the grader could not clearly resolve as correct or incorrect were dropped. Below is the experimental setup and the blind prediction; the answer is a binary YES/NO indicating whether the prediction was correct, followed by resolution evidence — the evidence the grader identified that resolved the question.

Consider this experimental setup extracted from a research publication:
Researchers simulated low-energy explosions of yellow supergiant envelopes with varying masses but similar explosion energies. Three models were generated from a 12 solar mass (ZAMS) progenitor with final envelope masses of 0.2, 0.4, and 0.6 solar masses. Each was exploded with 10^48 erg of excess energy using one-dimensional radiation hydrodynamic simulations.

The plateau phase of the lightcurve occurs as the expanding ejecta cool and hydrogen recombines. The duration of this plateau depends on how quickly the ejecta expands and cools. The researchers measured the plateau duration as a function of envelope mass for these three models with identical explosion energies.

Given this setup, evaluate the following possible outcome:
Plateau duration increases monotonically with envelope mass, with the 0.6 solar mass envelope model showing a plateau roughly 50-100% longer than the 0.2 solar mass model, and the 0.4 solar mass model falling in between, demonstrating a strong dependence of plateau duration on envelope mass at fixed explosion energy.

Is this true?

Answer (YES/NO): YES